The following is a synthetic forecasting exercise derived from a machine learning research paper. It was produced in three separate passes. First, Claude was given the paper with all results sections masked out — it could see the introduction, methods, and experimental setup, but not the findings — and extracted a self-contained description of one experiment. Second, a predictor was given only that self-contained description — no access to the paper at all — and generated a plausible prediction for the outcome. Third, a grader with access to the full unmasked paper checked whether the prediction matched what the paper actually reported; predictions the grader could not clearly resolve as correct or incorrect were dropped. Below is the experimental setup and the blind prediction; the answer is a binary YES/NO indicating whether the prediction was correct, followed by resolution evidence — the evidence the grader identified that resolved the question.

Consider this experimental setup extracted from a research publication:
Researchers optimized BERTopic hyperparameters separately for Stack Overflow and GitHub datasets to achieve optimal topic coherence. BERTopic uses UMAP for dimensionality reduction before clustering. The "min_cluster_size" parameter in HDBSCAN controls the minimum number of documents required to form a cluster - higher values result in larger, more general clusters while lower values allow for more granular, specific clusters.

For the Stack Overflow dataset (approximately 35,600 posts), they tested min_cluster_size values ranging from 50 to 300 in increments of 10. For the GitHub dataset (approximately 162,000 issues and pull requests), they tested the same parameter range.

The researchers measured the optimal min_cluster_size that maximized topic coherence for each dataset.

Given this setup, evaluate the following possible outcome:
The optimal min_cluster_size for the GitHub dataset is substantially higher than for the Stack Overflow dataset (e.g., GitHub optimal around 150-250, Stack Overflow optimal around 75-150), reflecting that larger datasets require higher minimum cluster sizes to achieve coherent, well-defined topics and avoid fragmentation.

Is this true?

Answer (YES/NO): NO